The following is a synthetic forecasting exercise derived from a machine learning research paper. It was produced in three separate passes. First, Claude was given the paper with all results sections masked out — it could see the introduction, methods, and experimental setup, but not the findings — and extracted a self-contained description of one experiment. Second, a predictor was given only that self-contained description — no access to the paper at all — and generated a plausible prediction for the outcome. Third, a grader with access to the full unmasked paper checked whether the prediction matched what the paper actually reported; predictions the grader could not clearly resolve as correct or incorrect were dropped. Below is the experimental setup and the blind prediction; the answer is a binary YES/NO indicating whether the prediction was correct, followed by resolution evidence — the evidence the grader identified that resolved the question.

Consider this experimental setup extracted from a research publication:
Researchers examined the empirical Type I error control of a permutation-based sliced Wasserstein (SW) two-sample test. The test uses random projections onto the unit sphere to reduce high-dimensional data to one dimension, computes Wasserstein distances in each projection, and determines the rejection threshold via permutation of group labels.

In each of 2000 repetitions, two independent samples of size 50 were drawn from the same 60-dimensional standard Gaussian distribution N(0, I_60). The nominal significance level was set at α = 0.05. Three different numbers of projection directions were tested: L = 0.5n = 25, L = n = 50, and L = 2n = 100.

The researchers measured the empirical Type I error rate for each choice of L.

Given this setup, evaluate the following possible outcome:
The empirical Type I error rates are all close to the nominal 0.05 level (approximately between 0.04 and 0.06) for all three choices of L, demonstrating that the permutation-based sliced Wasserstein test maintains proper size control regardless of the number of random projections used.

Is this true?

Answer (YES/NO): YES